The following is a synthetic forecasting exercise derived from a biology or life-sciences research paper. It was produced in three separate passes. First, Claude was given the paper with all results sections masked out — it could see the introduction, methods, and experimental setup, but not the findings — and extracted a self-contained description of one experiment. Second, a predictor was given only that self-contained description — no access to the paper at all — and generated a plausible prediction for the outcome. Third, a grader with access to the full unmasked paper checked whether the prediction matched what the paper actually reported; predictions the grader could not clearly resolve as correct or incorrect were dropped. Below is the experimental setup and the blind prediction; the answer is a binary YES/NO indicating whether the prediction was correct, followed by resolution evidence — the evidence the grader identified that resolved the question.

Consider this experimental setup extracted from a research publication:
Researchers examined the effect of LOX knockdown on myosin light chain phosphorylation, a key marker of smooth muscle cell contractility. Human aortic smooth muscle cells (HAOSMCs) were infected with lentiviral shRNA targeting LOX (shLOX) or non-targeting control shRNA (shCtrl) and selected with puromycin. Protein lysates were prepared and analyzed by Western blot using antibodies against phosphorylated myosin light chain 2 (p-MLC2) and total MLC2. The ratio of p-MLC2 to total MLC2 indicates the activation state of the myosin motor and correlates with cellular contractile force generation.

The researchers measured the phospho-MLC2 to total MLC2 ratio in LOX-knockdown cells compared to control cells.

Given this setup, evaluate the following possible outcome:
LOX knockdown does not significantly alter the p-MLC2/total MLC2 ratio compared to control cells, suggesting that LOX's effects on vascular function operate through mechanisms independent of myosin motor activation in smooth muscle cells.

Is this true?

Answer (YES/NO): NO